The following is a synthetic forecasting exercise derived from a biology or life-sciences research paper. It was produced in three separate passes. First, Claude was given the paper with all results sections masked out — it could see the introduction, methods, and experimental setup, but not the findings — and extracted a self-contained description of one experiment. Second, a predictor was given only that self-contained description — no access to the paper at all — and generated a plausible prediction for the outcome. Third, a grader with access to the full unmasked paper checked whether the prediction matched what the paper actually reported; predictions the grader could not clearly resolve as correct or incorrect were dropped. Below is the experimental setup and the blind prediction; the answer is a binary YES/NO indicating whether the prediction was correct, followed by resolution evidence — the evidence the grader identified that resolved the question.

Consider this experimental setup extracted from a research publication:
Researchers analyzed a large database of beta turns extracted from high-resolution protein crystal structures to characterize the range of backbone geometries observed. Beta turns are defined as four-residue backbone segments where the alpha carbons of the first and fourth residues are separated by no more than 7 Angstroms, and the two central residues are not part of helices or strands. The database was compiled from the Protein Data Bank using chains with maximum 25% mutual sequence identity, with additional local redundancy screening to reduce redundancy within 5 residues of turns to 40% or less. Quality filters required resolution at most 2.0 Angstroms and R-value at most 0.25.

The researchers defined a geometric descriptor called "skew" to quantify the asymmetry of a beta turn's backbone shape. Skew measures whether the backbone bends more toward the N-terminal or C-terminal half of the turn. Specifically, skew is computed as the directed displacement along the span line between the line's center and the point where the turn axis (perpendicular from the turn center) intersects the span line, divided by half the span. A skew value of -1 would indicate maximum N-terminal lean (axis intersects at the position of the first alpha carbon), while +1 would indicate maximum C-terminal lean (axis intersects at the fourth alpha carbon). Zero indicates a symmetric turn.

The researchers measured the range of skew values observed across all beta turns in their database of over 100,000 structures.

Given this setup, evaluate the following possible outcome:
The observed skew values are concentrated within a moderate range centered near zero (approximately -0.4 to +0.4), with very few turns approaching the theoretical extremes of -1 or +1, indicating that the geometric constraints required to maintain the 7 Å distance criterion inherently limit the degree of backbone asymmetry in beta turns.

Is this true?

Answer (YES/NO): NO